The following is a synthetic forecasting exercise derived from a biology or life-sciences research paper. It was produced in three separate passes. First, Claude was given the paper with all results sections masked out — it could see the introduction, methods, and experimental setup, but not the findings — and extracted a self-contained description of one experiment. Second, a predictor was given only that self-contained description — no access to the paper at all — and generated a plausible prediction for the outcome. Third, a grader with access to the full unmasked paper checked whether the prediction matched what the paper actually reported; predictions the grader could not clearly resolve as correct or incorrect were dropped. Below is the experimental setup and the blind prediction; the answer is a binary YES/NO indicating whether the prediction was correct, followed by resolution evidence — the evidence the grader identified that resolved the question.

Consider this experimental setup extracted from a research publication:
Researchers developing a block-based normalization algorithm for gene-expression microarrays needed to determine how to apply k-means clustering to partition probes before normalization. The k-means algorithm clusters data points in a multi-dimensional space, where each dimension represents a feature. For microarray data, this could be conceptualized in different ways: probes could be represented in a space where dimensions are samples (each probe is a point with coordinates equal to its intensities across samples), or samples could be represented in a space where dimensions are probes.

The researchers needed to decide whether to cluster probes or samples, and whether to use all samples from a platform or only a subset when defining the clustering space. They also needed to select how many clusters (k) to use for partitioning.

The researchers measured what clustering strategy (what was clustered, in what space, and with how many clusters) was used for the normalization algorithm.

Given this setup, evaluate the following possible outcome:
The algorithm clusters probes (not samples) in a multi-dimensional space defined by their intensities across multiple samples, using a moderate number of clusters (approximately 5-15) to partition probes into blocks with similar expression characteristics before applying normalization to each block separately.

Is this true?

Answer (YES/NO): YES